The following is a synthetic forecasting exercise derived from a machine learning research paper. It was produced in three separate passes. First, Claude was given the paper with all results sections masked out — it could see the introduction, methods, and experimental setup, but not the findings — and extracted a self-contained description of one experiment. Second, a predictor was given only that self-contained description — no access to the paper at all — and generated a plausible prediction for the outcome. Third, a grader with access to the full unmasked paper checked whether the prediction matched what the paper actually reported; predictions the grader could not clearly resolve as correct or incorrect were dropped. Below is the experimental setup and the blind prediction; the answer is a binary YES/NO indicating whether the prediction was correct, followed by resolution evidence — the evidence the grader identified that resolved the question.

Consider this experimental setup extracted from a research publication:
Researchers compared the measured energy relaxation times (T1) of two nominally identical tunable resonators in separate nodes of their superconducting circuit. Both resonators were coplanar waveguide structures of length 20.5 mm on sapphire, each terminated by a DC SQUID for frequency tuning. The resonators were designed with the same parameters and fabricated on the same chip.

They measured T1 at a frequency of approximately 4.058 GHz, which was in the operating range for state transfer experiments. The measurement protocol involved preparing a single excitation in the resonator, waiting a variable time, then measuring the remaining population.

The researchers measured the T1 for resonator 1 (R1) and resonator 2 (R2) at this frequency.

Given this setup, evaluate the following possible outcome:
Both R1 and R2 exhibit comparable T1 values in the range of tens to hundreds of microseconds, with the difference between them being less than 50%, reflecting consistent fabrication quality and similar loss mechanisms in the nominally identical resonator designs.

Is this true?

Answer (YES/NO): NO